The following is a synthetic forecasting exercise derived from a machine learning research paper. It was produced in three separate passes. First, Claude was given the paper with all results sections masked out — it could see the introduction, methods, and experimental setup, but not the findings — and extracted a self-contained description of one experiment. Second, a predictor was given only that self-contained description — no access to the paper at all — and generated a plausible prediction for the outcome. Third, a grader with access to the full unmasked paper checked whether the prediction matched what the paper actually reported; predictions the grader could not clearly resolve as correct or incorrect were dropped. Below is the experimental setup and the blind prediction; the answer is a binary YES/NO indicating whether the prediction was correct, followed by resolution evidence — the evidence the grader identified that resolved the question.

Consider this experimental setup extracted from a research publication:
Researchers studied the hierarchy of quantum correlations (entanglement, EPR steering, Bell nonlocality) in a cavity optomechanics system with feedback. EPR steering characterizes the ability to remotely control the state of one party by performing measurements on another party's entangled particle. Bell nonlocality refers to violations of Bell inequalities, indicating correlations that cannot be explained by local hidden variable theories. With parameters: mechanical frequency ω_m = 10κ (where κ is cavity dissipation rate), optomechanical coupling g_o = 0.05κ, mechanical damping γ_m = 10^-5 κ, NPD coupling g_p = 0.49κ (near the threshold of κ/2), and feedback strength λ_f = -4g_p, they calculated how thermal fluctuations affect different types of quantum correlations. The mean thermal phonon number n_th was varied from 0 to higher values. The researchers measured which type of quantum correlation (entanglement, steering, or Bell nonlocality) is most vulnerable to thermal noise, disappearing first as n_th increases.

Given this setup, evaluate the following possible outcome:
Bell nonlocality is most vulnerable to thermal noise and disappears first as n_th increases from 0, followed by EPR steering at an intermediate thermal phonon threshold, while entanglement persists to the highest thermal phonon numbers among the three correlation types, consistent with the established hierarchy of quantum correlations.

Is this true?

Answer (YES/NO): YES